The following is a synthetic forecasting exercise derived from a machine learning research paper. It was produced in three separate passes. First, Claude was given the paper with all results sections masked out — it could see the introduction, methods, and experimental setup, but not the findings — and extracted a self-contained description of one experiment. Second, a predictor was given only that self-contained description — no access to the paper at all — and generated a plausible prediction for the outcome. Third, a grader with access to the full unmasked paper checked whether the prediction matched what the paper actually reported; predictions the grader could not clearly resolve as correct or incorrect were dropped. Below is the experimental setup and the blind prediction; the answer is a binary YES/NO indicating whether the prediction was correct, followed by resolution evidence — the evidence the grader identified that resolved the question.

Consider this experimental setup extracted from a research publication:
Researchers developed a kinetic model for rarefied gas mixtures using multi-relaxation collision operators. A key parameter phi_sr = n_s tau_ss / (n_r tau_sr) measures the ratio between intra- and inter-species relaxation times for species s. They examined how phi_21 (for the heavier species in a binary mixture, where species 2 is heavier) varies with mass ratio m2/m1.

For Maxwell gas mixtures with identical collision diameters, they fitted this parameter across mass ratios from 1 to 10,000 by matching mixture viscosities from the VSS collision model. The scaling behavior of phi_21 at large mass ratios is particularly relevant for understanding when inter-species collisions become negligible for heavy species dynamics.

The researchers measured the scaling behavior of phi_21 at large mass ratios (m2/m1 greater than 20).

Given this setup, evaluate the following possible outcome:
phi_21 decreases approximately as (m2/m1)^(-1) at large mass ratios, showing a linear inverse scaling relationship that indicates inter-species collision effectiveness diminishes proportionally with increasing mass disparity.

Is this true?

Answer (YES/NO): NO